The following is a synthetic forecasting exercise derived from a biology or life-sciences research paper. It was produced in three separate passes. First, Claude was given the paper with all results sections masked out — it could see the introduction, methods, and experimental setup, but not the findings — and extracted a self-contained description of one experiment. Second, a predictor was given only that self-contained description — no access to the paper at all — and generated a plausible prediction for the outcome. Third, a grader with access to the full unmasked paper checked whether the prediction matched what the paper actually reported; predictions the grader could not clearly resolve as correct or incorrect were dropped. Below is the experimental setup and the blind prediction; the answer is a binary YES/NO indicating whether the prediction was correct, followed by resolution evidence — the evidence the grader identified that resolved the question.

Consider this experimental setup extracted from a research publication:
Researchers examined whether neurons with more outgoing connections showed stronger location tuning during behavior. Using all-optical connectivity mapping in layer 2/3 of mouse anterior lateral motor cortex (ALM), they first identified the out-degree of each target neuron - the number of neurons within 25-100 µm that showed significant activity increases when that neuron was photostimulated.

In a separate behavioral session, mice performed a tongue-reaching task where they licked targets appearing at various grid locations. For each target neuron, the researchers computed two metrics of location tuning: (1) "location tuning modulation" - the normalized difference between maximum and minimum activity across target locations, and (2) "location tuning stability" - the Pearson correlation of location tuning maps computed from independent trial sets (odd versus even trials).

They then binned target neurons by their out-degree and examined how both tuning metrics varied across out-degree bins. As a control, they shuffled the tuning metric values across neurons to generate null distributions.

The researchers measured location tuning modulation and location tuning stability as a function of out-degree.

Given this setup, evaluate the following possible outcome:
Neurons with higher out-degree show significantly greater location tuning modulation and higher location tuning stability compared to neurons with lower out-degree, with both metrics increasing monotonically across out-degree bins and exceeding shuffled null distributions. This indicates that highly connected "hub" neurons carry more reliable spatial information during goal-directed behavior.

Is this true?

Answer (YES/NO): NO